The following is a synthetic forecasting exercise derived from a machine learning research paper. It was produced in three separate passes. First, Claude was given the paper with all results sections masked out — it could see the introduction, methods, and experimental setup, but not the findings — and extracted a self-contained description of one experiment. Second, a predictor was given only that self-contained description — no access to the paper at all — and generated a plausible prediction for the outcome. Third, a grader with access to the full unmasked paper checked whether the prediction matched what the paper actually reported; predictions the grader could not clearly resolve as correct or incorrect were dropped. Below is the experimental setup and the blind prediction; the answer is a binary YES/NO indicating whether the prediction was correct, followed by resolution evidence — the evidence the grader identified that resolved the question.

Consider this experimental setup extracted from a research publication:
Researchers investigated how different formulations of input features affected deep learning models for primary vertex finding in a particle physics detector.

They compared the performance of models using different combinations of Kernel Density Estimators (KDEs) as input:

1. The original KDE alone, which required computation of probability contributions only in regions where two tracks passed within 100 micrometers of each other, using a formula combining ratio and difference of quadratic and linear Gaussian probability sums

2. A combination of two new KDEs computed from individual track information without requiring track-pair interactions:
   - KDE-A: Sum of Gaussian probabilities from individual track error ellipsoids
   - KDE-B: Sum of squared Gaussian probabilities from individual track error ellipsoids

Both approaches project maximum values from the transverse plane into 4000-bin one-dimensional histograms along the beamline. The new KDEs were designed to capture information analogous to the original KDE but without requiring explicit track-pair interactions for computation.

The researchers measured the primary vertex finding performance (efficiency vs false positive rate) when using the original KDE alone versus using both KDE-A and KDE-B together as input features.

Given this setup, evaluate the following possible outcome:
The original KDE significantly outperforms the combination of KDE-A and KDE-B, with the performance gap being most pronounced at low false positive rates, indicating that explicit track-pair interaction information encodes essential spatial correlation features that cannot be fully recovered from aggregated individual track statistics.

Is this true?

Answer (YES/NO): NO